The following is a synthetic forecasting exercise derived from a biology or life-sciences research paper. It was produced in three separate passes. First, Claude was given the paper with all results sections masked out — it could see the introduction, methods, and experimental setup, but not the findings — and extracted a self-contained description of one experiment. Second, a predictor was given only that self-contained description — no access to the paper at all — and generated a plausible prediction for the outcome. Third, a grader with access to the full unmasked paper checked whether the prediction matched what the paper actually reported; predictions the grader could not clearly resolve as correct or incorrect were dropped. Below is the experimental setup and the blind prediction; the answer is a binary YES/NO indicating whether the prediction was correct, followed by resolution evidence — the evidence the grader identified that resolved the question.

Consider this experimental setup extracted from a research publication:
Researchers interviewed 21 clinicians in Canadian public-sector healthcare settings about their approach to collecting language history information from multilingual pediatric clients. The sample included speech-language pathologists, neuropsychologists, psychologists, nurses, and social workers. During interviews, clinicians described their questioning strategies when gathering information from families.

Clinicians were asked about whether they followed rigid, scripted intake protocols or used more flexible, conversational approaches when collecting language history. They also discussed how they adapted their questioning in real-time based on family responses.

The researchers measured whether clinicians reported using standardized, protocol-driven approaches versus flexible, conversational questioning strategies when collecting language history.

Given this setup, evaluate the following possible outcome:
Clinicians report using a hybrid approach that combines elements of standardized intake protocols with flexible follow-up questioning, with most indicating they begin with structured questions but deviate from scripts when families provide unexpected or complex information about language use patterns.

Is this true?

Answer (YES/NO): NO